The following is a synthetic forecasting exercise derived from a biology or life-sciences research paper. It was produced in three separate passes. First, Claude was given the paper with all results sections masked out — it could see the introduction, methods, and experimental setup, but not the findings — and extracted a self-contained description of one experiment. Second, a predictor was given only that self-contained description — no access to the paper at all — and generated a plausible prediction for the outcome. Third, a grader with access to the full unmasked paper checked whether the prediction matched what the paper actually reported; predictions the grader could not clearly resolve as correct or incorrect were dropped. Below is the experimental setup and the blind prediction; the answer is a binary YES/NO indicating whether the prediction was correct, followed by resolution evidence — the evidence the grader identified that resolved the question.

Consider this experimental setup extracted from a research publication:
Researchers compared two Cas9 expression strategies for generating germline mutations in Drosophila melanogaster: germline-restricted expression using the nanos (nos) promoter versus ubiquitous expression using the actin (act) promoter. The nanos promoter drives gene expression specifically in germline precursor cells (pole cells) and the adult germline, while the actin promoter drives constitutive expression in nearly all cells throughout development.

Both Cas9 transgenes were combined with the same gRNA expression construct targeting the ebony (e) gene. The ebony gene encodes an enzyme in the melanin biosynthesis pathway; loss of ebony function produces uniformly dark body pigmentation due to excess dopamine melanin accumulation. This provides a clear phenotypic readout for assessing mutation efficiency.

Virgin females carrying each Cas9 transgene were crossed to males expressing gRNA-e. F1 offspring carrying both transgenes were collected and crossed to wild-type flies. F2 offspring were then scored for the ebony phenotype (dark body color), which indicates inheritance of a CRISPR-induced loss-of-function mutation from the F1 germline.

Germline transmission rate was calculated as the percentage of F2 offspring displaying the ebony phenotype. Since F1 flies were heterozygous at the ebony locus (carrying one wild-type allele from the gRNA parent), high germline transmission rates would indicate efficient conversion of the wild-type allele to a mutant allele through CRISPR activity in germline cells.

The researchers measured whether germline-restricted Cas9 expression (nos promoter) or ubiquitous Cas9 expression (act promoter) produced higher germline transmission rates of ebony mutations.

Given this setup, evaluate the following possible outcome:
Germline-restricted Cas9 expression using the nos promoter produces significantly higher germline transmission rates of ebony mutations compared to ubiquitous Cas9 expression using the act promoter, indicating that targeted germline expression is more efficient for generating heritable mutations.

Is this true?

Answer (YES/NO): NO